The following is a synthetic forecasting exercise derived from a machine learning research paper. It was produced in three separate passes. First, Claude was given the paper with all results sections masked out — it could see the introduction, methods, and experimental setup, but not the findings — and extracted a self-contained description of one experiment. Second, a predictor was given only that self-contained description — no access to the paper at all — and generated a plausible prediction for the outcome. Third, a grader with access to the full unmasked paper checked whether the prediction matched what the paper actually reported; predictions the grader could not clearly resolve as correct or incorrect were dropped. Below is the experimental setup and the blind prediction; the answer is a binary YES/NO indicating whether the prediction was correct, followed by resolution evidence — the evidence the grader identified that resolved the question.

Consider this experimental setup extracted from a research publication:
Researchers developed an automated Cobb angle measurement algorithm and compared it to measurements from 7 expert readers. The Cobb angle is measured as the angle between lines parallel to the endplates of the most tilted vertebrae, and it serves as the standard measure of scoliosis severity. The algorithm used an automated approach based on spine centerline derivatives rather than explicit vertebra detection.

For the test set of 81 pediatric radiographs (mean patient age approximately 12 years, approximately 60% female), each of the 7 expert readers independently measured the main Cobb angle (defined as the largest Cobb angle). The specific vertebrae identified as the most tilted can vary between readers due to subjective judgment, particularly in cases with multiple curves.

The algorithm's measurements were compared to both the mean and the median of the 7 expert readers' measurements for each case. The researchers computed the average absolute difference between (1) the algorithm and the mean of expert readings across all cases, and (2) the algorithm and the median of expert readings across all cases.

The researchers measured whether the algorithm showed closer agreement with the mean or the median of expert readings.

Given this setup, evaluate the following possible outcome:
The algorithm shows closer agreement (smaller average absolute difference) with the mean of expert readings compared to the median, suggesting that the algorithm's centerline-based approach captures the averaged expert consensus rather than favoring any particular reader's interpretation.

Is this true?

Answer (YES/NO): NO